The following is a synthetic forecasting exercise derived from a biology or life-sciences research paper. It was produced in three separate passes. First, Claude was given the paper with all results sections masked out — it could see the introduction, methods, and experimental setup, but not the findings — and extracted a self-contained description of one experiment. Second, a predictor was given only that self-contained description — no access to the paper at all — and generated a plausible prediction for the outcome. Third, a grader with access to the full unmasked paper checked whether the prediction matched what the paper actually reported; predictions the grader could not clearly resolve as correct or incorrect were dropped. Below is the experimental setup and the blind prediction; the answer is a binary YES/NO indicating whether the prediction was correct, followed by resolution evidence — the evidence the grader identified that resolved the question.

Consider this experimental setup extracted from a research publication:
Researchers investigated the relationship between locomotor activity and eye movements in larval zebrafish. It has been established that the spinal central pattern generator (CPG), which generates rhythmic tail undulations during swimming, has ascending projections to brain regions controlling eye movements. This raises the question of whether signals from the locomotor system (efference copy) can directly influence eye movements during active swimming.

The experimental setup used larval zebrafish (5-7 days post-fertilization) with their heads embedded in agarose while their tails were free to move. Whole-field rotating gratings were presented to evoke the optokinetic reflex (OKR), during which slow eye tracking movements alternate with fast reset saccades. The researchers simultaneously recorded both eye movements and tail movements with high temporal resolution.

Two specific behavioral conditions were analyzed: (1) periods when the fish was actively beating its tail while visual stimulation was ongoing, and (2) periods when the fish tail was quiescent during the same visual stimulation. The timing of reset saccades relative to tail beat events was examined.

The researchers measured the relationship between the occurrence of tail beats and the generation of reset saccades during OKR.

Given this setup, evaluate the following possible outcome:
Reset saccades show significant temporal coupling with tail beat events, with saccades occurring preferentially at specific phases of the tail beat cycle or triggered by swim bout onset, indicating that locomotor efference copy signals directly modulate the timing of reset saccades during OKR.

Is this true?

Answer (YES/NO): YES